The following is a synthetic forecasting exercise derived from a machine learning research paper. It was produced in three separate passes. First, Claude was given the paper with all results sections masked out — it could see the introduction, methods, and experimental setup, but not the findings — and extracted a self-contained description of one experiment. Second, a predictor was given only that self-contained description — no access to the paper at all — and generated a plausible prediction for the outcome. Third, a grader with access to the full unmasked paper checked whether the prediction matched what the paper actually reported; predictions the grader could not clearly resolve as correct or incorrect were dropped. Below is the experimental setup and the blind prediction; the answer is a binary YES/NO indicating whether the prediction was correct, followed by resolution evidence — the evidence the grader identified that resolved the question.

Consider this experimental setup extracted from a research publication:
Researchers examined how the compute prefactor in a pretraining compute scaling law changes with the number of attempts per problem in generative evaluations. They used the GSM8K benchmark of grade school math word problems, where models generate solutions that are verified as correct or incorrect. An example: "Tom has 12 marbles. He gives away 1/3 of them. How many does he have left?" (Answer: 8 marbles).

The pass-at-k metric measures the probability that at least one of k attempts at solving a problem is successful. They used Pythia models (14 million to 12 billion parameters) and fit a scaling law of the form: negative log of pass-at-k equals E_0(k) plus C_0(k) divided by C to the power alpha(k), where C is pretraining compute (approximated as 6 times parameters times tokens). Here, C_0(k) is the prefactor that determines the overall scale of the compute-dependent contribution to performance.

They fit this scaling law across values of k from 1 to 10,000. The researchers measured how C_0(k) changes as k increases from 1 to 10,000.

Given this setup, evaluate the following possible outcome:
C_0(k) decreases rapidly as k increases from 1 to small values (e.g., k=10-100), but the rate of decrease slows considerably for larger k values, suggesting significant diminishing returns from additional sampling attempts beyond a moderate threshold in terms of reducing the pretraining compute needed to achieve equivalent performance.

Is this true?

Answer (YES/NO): NO